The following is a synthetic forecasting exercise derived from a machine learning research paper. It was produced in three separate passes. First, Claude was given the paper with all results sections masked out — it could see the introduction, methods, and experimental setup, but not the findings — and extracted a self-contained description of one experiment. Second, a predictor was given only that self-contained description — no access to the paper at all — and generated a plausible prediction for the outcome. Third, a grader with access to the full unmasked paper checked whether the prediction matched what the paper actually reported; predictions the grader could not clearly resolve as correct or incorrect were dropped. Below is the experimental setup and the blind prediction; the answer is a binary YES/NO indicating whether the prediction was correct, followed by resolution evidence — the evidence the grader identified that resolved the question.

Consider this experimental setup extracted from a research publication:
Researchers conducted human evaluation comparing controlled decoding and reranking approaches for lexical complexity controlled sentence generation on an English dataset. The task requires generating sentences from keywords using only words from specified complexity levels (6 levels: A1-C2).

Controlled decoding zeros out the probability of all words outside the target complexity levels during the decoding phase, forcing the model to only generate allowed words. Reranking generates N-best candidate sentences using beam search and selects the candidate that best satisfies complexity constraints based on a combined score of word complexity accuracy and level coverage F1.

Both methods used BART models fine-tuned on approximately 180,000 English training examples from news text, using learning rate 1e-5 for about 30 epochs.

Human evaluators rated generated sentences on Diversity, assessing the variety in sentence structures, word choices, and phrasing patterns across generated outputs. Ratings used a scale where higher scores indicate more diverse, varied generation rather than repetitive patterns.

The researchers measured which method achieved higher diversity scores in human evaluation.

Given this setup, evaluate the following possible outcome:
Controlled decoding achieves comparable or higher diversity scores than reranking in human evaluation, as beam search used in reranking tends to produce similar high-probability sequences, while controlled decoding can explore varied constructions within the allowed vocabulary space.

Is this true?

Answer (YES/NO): NO